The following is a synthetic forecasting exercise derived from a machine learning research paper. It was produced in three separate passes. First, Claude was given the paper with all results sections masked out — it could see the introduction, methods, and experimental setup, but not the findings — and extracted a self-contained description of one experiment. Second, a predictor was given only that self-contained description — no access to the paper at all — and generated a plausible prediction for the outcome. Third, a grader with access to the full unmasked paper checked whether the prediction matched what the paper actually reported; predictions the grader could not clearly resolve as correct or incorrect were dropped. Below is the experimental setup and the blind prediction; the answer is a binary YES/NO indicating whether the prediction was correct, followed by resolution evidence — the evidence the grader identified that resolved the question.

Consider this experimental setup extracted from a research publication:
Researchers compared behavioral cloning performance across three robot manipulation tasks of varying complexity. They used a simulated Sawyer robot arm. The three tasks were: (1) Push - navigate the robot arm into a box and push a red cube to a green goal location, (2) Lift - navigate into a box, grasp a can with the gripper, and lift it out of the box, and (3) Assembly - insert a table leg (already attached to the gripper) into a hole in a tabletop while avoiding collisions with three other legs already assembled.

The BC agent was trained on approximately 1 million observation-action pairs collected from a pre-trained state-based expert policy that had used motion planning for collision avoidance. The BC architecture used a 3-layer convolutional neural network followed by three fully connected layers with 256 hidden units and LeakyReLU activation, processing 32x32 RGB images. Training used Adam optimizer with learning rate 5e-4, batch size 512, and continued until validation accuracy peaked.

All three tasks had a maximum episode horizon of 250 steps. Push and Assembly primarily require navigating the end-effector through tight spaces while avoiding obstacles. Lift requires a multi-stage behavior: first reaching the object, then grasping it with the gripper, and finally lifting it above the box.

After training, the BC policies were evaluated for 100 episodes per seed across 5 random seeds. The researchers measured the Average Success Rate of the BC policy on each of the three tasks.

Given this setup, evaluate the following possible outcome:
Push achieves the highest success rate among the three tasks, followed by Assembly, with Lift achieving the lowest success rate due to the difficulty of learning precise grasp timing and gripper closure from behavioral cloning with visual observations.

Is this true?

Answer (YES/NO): YES